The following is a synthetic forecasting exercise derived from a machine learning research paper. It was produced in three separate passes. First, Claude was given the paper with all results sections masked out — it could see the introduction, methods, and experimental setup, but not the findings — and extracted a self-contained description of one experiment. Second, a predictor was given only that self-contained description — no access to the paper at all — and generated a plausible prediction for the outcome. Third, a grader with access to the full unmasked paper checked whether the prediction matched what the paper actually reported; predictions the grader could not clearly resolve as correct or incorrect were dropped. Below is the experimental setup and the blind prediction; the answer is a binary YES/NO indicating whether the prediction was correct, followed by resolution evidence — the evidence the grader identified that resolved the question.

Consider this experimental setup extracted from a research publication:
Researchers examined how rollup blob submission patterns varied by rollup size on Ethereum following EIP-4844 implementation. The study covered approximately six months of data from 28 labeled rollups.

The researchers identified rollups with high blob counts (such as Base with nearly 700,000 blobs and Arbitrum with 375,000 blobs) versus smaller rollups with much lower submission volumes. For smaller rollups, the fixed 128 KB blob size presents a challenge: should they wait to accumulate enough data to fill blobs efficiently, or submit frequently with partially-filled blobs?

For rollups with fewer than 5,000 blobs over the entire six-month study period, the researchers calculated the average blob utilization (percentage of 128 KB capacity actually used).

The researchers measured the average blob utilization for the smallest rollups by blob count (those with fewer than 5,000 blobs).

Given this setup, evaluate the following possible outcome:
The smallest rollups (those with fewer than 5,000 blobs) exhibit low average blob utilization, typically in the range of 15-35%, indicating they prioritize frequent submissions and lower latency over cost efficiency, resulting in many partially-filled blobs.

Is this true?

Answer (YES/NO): NO